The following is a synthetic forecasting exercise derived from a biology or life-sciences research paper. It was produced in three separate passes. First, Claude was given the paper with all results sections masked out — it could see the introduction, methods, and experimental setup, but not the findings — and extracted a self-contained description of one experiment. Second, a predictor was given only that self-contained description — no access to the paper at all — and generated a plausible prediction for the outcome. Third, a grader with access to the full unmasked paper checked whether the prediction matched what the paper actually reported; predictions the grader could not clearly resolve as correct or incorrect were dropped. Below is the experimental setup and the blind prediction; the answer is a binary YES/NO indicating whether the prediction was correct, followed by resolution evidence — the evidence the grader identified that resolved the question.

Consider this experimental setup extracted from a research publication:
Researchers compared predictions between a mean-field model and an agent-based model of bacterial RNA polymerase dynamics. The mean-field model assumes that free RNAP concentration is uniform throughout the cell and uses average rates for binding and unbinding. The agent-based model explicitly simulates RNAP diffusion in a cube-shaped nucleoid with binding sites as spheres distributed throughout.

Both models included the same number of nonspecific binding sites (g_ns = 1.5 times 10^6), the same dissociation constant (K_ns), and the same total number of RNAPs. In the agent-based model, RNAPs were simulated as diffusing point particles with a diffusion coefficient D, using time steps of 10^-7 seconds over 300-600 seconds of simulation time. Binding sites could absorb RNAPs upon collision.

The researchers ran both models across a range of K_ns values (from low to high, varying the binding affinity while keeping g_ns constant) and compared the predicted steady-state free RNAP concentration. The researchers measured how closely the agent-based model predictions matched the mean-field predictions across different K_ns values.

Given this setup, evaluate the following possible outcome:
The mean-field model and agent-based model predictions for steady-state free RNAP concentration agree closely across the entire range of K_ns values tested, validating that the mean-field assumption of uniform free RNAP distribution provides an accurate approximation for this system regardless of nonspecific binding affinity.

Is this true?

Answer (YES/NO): NO